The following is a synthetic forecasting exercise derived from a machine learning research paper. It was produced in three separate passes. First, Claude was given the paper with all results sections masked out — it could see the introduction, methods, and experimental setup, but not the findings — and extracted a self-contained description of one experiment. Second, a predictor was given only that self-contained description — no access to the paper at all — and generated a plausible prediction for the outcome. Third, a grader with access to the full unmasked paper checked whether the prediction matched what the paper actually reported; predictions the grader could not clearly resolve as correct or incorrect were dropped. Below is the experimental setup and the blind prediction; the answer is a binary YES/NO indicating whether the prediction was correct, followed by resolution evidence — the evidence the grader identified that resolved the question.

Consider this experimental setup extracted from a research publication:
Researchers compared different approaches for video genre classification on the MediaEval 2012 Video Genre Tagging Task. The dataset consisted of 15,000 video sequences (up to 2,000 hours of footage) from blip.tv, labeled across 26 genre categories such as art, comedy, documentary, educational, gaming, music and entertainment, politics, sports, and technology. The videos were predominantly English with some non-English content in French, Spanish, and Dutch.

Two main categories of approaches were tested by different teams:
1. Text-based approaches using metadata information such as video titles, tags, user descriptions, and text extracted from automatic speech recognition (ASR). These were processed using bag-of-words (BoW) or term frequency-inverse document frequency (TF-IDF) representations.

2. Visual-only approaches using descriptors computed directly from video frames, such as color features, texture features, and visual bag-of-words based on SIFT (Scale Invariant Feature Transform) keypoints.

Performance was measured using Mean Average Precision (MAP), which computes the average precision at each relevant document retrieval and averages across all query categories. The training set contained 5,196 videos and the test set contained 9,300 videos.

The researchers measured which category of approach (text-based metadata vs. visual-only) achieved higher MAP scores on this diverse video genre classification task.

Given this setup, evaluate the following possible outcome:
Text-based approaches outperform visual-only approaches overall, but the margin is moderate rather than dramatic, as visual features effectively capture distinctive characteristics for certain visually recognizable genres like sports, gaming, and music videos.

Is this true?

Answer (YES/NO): NO